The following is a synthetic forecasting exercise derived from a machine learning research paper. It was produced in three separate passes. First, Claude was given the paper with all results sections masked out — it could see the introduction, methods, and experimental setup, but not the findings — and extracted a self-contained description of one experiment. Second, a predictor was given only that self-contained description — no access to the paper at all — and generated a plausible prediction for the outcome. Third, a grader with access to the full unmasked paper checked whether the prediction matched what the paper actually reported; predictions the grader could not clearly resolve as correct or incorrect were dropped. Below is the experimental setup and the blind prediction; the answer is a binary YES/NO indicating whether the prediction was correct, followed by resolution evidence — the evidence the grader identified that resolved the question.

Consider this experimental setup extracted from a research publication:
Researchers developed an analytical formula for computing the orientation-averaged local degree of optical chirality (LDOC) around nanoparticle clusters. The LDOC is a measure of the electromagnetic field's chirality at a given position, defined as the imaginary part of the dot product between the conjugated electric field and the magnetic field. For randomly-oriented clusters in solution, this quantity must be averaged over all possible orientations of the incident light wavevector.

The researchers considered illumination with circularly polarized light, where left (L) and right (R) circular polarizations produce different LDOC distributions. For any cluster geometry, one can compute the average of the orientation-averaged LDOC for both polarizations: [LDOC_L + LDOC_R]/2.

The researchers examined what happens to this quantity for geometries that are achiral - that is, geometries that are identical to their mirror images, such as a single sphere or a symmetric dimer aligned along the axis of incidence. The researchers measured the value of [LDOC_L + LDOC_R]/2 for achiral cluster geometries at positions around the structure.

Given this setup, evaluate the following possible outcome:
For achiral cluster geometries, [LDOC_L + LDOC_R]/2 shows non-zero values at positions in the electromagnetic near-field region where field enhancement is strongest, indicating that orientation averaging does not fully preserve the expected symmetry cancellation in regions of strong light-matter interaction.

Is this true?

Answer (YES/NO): NO